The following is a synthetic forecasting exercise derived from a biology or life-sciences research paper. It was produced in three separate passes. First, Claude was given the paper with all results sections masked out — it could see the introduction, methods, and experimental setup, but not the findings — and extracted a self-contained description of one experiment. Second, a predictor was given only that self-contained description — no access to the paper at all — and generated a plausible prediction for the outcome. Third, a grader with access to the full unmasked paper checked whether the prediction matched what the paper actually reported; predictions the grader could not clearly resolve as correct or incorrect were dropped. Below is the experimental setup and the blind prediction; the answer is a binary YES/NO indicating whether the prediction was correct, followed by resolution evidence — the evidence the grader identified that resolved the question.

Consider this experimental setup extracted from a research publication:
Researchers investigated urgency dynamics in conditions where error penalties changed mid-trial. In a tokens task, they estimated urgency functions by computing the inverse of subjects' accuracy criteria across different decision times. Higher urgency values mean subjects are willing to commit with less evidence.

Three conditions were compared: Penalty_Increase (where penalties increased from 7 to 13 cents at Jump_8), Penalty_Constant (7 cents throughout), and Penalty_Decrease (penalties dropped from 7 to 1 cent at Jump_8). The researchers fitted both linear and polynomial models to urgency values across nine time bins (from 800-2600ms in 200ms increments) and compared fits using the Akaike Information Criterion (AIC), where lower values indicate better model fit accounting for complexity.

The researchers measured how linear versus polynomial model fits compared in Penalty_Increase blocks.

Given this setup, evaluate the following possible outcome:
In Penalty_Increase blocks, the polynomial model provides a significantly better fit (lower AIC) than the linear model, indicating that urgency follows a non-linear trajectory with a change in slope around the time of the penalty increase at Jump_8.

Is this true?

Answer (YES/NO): YES